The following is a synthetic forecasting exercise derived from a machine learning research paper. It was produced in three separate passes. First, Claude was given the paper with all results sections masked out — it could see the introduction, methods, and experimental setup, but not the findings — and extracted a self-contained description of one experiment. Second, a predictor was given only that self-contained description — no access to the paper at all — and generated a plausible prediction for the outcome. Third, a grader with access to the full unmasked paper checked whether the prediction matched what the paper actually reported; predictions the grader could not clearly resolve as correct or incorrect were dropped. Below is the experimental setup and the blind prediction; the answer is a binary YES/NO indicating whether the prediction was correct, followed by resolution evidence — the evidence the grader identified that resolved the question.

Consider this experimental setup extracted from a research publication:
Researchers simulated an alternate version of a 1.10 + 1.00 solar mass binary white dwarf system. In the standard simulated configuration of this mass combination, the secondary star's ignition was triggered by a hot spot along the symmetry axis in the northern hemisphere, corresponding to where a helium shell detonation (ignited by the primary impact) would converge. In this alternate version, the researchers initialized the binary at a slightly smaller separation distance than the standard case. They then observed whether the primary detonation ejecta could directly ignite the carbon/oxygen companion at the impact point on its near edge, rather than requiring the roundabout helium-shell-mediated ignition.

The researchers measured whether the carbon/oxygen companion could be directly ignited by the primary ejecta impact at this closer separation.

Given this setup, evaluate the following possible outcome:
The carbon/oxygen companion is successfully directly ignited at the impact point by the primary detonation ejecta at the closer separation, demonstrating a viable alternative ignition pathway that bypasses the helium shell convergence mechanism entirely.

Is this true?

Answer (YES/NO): YES